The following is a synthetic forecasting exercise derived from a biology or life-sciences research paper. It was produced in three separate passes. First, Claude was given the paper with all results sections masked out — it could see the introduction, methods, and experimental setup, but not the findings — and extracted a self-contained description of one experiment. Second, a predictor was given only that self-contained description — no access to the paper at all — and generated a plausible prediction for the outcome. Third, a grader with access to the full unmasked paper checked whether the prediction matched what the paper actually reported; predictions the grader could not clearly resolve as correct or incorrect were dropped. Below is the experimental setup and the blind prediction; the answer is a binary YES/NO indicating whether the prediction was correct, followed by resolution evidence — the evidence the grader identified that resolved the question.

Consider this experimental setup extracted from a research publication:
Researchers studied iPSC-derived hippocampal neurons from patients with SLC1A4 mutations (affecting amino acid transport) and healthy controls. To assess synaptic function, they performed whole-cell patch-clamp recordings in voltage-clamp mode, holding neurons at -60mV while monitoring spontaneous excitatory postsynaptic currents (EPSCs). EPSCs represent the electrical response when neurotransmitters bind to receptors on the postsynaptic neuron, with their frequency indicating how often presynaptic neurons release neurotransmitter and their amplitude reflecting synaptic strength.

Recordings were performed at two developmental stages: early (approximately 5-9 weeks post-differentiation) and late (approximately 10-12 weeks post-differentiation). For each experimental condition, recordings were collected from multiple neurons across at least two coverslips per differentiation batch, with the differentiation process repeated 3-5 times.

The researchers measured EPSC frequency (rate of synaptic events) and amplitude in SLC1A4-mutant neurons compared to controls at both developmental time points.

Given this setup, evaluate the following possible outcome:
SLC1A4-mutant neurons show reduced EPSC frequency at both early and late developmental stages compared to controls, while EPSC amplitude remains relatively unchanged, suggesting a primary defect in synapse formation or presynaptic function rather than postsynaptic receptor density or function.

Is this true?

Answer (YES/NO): NO